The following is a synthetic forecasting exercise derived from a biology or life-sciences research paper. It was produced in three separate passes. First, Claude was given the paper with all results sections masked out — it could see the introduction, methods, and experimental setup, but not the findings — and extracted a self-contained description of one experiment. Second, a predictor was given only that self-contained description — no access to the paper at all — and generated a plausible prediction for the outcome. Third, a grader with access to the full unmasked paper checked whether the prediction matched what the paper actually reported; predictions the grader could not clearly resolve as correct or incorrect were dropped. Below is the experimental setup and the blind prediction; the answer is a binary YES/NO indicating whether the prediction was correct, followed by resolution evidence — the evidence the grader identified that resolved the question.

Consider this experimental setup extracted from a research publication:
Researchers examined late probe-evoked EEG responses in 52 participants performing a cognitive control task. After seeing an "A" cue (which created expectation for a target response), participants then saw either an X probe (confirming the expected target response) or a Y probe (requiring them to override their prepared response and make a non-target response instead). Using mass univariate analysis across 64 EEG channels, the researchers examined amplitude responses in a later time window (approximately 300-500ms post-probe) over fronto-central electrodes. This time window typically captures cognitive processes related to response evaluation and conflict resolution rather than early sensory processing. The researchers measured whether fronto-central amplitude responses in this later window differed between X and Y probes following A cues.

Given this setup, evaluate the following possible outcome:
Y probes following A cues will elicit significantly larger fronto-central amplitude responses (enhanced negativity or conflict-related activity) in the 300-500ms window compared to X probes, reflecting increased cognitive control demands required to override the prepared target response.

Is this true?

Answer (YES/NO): NO